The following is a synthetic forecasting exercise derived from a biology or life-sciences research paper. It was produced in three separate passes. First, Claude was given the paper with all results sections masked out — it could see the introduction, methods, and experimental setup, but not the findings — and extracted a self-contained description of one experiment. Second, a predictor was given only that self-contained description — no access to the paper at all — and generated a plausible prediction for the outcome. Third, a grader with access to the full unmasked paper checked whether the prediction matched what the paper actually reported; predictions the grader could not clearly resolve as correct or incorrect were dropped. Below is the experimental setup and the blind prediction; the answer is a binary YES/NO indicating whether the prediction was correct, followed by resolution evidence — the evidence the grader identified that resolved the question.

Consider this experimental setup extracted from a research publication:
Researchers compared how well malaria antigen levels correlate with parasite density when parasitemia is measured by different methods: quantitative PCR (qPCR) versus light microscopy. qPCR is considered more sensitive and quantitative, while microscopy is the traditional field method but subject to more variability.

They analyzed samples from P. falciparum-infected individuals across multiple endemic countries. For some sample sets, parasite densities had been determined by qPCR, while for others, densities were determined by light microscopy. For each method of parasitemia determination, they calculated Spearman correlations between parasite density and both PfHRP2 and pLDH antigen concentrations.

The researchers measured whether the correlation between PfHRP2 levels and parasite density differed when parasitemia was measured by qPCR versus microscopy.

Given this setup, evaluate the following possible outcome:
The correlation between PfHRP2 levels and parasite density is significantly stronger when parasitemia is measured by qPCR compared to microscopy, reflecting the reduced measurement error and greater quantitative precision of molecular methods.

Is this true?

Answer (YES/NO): YES